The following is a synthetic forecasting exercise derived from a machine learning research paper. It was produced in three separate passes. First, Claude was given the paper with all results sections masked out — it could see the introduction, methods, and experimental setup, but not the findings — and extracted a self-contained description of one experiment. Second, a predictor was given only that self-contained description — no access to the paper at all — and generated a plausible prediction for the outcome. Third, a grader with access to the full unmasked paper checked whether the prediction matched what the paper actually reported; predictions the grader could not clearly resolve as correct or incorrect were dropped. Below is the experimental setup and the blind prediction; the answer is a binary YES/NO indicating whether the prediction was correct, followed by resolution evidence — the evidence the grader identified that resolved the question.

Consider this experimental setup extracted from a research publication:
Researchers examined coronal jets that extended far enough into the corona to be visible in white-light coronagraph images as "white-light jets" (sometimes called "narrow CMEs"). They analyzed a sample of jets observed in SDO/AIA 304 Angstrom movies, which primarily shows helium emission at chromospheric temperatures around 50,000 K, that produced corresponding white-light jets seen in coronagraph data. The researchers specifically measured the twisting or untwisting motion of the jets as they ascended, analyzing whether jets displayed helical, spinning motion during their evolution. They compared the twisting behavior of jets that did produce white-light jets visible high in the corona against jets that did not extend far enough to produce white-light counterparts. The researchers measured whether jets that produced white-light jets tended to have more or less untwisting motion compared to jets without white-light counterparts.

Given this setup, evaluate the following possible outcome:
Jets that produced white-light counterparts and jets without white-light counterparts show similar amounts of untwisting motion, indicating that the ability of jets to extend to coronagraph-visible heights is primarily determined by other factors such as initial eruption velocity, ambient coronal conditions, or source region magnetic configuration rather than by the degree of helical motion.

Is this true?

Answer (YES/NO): NO